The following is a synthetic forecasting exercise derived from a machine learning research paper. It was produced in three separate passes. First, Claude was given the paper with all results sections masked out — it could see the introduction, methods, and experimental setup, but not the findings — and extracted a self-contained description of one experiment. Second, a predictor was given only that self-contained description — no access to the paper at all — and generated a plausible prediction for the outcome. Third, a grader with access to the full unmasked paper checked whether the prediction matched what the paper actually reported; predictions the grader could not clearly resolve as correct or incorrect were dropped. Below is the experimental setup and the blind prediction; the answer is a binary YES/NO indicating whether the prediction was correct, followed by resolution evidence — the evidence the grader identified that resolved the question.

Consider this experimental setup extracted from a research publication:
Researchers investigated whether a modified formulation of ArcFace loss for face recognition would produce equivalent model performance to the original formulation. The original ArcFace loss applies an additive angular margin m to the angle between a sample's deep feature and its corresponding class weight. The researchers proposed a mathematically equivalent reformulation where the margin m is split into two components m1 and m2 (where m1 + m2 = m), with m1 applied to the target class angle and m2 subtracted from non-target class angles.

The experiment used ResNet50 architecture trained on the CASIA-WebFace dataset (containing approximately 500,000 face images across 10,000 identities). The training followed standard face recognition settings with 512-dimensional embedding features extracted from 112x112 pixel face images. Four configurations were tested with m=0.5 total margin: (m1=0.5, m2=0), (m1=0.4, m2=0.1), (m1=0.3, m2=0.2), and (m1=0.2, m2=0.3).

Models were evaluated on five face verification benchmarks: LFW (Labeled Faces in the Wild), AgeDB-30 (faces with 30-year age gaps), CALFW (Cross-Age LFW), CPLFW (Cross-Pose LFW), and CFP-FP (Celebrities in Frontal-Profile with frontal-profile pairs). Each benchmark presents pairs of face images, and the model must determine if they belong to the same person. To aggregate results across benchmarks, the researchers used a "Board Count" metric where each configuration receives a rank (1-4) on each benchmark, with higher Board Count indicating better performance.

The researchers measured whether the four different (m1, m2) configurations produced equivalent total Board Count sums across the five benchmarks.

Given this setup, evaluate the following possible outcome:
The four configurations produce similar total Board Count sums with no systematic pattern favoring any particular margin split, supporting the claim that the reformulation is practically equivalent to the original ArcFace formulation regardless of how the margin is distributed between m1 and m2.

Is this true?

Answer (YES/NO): YES